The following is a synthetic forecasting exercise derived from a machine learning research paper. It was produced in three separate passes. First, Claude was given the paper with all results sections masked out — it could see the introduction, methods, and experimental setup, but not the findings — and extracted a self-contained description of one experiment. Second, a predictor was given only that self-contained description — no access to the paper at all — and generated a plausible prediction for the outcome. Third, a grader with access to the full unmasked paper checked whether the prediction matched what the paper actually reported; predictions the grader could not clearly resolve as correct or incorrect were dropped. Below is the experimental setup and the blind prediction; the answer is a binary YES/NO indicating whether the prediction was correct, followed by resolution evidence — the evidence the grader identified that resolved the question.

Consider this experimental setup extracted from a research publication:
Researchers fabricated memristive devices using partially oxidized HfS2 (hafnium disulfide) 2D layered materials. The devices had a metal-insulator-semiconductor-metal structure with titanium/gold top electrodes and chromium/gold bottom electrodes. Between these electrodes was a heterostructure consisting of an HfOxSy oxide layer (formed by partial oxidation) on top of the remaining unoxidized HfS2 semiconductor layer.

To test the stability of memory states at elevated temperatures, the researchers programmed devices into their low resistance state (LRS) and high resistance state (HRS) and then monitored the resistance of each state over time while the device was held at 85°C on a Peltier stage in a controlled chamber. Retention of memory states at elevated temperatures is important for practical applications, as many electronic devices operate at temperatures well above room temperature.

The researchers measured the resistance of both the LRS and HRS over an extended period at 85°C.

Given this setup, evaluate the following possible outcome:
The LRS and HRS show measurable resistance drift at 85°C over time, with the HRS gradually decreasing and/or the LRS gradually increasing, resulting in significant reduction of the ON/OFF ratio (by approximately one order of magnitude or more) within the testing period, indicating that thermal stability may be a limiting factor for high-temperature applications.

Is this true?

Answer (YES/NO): NO